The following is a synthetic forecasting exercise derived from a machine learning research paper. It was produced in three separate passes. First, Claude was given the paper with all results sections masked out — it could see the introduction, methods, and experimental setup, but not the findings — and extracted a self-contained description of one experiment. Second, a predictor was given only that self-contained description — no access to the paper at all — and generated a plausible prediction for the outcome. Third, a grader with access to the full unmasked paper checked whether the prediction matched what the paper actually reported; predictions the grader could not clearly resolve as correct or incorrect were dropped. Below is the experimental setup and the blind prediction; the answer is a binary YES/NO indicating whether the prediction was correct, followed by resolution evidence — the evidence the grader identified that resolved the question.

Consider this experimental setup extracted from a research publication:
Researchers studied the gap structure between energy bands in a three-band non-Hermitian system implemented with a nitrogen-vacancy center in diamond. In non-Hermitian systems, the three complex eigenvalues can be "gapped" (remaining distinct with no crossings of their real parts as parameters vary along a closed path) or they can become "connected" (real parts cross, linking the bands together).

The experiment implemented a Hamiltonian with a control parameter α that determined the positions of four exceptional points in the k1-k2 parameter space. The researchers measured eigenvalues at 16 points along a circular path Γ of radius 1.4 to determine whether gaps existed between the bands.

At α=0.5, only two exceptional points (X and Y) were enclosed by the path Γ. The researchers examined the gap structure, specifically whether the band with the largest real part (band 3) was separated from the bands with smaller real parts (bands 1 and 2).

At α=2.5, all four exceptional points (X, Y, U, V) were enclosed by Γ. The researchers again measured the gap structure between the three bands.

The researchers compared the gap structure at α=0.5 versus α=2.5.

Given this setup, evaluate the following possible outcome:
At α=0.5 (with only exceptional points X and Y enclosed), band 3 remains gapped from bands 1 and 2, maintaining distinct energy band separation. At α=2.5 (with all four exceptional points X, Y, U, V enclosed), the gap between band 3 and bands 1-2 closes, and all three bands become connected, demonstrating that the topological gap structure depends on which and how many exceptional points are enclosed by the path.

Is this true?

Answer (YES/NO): YES